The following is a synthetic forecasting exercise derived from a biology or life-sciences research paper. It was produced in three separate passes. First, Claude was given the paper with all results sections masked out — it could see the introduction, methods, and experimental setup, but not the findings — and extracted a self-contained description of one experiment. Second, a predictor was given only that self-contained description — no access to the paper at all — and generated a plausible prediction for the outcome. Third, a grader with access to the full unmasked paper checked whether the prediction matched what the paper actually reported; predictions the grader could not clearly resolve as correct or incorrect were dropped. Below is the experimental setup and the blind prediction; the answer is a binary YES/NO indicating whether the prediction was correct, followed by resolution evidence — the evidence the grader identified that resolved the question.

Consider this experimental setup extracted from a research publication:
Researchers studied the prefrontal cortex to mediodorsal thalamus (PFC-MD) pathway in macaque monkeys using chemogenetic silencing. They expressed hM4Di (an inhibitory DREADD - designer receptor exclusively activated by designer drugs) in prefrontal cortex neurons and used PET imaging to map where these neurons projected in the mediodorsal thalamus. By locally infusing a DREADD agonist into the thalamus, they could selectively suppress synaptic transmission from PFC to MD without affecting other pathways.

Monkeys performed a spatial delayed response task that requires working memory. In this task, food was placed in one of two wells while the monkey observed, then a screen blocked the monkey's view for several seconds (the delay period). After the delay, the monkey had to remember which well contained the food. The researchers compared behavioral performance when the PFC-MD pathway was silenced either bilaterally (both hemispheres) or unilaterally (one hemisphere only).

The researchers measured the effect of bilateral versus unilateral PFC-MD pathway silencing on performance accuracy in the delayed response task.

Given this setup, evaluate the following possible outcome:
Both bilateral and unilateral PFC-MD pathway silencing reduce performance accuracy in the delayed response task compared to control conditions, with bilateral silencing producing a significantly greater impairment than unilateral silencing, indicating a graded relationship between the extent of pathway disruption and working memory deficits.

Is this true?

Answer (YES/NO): NO